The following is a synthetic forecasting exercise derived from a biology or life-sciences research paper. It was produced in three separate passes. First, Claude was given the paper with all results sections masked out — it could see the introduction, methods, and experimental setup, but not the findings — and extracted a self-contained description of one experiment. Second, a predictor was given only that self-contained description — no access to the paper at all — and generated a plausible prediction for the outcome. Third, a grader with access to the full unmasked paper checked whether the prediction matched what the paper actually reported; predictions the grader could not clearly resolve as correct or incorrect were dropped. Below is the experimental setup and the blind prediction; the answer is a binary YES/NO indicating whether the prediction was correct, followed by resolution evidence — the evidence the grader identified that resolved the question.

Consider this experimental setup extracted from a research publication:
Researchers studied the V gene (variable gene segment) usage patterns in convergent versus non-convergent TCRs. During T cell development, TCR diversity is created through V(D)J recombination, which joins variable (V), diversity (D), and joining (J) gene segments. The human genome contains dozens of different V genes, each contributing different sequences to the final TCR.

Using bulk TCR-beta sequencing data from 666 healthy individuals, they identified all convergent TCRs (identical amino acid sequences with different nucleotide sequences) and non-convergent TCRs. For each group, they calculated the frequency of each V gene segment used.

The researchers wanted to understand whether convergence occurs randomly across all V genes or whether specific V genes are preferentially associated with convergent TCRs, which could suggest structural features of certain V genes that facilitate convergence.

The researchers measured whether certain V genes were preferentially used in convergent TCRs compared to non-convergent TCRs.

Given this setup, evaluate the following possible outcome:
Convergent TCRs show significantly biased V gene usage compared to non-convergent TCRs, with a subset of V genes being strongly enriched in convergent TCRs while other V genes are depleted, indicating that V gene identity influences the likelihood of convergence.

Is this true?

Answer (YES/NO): NO